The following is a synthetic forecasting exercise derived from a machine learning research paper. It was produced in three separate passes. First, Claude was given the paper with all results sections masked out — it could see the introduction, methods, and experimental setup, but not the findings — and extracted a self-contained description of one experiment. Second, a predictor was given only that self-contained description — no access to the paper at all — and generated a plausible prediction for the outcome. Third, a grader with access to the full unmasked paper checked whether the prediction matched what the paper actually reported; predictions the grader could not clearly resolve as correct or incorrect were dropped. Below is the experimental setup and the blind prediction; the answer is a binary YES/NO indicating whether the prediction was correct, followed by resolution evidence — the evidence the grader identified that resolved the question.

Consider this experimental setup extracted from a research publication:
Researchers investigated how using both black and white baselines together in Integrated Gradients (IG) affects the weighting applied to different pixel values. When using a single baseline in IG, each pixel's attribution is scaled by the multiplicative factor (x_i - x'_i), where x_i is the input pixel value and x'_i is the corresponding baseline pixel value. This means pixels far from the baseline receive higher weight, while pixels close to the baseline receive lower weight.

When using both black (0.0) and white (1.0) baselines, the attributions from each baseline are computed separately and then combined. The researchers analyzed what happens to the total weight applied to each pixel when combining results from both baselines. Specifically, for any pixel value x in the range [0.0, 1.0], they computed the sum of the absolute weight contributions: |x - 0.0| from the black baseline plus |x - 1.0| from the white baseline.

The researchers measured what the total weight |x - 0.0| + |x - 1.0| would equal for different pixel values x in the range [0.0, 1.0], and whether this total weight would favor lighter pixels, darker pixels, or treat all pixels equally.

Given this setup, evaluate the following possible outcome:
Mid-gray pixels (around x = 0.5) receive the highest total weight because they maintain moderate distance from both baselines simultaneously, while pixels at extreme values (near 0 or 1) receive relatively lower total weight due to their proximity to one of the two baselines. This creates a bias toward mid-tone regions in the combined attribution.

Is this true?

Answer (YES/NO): NO